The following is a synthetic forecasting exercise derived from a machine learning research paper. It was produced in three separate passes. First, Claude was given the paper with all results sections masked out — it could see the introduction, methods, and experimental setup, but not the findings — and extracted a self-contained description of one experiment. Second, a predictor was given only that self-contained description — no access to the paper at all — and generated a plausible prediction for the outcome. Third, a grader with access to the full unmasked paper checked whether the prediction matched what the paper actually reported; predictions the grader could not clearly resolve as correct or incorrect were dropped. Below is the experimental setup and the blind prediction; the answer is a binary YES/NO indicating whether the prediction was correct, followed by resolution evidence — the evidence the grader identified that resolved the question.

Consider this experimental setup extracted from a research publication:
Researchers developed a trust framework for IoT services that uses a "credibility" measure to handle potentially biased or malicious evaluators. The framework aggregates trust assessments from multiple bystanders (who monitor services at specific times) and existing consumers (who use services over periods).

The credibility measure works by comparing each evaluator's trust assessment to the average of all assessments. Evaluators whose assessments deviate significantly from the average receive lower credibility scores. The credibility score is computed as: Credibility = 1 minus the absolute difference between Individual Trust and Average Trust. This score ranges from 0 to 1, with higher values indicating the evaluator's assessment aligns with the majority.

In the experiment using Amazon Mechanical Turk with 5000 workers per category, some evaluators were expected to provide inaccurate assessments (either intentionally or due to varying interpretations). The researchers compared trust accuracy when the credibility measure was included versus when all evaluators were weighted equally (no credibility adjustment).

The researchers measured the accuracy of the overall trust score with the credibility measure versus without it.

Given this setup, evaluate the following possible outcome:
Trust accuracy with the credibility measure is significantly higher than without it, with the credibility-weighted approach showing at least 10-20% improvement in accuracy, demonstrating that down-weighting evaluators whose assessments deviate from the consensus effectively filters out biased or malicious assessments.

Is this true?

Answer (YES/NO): YES